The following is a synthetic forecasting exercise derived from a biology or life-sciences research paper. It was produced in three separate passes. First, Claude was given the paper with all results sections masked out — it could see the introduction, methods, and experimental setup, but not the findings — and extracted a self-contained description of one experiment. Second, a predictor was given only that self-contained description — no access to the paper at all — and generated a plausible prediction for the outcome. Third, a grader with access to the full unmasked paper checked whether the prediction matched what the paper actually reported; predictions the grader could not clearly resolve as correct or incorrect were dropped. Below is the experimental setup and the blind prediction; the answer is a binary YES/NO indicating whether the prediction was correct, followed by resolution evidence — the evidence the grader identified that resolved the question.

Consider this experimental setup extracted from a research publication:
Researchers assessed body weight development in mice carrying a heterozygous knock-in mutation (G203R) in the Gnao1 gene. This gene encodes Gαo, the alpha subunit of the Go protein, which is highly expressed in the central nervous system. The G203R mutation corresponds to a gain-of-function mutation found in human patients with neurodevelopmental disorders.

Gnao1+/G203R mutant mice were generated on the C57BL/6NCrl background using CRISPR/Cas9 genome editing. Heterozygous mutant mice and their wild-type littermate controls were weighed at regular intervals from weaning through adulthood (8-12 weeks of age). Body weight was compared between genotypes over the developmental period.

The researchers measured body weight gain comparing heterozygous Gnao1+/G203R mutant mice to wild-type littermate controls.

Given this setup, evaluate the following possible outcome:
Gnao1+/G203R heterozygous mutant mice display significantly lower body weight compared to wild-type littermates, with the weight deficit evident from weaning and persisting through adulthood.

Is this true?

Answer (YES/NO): NO